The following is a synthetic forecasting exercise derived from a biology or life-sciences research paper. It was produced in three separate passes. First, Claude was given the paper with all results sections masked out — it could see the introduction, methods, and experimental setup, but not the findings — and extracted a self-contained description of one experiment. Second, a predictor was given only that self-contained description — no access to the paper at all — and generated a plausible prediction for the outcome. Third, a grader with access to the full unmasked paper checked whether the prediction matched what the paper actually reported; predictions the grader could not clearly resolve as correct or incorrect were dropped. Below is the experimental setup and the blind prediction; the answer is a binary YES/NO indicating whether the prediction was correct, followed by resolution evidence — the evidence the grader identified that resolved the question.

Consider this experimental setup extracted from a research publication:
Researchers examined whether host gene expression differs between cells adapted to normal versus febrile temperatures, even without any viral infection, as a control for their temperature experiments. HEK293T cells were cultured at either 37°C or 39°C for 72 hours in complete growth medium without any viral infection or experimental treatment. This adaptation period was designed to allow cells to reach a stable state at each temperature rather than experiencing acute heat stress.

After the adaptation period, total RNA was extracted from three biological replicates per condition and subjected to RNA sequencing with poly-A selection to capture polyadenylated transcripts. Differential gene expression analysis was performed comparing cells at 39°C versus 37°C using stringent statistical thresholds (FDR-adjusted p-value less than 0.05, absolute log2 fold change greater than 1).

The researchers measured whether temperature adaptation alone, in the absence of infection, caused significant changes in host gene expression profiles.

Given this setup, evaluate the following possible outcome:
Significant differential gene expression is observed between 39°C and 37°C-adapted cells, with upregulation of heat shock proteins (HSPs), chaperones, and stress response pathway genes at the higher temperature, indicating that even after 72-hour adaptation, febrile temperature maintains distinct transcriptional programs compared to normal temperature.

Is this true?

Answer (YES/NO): NO